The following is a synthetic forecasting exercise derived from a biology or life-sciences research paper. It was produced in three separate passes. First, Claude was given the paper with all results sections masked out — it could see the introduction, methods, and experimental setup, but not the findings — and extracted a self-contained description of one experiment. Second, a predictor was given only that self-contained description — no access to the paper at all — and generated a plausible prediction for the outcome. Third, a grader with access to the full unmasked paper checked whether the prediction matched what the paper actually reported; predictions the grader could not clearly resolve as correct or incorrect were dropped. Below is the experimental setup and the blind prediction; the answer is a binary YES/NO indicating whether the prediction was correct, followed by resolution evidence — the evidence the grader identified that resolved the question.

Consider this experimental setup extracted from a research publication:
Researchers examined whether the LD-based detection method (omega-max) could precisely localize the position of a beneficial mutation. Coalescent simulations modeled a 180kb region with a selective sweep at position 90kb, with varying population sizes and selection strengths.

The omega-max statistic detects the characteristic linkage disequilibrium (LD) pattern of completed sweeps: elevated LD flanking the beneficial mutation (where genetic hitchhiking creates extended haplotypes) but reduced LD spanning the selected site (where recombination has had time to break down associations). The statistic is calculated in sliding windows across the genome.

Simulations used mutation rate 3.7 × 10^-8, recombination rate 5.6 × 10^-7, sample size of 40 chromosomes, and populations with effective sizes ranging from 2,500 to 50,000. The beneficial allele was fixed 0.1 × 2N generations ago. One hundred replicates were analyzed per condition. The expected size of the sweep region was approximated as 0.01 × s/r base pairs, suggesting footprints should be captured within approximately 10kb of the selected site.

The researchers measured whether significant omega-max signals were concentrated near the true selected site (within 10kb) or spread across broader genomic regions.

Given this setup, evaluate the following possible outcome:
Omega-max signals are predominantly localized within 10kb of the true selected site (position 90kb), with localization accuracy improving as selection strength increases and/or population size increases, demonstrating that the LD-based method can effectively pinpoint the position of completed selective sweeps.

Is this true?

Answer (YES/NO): NO